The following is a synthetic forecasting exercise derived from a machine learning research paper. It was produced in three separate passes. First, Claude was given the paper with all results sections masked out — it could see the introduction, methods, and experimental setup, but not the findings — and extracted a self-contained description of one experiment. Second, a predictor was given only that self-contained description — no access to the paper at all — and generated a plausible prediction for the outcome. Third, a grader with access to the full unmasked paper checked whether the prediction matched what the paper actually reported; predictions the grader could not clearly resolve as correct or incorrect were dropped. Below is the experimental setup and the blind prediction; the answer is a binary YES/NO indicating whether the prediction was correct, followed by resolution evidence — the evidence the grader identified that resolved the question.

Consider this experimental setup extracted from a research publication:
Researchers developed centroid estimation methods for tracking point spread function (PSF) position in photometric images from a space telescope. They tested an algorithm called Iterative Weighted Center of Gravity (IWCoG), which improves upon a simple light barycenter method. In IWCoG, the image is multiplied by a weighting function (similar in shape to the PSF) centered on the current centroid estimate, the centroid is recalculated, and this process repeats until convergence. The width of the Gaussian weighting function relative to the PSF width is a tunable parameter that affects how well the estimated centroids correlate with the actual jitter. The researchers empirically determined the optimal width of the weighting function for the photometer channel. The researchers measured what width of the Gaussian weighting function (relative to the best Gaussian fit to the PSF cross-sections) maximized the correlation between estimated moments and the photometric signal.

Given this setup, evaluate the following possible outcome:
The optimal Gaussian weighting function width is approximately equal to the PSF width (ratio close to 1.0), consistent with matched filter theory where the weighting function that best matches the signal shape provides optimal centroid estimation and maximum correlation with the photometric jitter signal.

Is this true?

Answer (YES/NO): NO